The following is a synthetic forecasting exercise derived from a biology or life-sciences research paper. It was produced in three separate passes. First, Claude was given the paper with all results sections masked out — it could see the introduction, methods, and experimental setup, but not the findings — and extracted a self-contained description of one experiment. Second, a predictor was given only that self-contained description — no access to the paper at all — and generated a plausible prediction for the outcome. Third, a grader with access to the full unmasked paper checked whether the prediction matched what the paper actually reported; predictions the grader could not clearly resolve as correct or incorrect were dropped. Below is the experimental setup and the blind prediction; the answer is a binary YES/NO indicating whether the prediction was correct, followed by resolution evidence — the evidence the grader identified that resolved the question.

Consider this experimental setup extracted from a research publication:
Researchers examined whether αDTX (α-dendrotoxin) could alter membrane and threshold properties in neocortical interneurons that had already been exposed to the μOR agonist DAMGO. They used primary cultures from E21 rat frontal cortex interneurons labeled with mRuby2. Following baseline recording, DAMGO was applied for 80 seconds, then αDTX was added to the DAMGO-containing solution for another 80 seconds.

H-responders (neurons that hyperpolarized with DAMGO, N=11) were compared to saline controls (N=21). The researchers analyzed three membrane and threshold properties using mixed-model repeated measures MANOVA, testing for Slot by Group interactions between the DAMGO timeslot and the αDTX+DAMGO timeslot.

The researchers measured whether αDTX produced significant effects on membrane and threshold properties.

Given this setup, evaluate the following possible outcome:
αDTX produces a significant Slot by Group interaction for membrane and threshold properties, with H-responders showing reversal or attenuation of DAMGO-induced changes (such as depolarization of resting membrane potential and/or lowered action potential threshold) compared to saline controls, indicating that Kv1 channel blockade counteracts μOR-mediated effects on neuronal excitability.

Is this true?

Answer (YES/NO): NO